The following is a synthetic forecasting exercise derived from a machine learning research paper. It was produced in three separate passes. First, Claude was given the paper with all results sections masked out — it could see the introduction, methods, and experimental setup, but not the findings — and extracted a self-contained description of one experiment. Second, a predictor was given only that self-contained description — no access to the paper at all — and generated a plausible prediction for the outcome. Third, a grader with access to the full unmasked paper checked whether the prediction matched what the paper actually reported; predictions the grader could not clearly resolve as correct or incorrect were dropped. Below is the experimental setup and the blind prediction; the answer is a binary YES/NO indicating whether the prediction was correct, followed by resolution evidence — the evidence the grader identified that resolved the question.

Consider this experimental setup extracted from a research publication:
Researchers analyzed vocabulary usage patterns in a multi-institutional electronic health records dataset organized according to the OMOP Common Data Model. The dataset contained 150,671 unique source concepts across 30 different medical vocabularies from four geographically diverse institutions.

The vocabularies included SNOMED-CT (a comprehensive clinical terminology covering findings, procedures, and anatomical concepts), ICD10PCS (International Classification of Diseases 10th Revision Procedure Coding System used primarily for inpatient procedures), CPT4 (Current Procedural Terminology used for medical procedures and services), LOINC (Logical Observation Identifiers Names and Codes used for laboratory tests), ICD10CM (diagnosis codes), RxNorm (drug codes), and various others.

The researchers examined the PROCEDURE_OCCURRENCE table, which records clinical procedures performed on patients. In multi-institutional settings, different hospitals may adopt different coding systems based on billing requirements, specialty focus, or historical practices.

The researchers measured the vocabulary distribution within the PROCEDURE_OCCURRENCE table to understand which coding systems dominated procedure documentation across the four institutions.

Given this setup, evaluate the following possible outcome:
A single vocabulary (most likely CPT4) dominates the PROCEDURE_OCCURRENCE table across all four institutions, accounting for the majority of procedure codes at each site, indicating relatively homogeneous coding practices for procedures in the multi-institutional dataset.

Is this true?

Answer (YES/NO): NO